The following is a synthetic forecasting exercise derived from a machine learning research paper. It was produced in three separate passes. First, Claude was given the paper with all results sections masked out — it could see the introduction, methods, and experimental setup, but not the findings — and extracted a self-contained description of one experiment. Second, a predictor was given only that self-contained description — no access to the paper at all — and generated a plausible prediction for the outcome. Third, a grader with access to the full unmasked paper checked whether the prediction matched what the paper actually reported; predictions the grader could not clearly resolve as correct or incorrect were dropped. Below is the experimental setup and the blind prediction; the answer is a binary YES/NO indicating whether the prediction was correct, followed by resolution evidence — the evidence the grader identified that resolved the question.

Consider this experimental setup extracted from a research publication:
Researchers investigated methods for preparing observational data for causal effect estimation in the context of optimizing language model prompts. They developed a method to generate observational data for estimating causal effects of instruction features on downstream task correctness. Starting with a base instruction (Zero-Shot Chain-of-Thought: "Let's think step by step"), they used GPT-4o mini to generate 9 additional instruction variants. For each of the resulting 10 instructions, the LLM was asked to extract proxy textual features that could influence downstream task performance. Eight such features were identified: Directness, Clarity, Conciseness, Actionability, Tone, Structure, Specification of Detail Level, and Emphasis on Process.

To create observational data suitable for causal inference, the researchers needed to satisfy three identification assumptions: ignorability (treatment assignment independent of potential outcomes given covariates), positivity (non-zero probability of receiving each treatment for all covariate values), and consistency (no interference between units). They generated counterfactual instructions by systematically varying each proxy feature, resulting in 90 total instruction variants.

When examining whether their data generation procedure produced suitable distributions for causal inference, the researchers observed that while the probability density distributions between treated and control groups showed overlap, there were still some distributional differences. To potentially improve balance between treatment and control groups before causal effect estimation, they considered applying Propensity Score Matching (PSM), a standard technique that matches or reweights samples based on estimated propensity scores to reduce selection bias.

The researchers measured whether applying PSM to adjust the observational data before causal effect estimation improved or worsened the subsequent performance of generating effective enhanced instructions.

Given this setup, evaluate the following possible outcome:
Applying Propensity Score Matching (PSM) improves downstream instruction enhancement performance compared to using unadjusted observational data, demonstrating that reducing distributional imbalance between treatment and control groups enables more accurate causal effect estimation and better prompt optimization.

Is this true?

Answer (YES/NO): NO